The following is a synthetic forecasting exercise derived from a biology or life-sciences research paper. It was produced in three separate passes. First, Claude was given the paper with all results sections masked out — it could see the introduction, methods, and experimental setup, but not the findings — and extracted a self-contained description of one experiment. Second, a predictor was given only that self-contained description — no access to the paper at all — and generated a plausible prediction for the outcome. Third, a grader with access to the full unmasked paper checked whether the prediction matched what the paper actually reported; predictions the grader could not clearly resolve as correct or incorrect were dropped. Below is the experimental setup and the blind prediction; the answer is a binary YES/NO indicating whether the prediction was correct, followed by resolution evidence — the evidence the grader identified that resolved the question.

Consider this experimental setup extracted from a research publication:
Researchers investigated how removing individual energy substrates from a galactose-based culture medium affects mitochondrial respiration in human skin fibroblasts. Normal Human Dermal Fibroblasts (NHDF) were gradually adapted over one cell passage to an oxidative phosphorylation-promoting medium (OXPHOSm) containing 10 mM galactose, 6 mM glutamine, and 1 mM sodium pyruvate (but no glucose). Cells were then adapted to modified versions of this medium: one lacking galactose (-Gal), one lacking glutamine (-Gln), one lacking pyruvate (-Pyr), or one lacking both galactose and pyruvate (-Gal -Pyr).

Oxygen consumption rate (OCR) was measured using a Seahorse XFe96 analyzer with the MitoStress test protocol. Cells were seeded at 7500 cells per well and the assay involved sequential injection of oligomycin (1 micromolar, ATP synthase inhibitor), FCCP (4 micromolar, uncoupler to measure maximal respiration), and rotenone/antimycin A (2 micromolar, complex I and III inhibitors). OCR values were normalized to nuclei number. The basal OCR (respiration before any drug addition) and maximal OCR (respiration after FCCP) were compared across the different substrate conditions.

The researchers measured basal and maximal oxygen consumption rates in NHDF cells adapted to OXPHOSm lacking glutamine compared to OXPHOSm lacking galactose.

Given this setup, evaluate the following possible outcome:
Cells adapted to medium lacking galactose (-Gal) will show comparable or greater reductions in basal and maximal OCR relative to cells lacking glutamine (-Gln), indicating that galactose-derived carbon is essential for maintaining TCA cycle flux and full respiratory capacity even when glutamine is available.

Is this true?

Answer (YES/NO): NO